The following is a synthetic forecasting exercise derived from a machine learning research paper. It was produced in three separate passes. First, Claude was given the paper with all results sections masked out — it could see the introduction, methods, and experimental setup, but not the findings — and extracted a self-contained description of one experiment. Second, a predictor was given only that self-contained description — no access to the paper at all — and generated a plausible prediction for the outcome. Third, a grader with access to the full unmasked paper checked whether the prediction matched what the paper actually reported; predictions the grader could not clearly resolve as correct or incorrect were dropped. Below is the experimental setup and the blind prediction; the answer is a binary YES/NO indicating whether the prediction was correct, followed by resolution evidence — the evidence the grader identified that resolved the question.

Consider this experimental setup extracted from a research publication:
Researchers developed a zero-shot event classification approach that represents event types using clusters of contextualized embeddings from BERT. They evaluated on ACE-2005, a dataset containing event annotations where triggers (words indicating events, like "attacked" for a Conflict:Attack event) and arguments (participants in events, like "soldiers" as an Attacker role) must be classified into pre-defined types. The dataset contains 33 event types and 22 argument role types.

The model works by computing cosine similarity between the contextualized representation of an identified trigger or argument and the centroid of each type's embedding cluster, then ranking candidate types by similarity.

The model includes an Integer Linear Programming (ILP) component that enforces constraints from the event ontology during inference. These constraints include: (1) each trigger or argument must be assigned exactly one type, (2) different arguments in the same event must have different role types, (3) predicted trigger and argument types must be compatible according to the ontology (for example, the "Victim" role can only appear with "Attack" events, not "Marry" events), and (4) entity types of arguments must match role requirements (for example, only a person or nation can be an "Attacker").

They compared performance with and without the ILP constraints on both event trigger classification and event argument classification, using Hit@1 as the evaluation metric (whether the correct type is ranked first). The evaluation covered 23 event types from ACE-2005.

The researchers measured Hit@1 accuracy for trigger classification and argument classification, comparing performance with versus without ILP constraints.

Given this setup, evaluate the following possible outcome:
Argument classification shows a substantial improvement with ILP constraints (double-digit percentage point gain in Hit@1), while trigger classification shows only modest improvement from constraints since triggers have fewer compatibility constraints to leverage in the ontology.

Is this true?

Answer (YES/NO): YES